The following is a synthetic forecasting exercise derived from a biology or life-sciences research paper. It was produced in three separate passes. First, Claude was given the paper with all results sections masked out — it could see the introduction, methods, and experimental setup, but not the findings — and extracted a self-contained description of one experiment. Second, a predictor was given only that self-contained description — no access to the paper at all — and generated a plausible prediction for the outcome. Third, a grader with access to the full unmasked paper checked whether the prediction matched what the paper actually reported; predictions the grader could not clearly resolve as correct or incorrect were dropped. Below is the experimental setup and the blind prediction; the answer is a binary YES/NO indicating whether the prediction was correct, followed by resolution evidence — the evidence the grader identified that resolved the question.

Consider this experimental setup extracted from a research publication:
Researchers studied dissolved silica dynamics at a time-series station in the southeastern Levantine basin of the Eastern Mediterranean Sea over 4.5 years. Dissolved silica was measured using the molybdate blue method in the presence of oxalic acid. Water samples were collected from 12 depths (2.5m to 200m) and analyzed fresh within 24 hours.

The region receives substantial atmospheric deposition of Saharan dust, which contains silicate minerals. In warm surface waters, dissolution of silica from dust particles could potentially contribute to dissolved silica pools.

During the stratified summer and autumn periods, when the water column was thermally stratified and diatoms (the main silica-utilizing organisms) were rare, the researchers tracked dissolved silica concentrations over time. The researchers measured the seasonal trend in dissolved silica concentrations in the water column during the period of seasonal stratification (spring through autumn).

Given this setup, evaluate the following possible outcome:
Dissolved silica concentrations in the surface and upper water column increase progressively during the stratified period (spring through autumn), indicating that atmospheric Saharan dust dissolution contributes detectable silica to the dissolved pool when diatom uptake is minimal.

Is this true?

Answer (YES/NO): YES